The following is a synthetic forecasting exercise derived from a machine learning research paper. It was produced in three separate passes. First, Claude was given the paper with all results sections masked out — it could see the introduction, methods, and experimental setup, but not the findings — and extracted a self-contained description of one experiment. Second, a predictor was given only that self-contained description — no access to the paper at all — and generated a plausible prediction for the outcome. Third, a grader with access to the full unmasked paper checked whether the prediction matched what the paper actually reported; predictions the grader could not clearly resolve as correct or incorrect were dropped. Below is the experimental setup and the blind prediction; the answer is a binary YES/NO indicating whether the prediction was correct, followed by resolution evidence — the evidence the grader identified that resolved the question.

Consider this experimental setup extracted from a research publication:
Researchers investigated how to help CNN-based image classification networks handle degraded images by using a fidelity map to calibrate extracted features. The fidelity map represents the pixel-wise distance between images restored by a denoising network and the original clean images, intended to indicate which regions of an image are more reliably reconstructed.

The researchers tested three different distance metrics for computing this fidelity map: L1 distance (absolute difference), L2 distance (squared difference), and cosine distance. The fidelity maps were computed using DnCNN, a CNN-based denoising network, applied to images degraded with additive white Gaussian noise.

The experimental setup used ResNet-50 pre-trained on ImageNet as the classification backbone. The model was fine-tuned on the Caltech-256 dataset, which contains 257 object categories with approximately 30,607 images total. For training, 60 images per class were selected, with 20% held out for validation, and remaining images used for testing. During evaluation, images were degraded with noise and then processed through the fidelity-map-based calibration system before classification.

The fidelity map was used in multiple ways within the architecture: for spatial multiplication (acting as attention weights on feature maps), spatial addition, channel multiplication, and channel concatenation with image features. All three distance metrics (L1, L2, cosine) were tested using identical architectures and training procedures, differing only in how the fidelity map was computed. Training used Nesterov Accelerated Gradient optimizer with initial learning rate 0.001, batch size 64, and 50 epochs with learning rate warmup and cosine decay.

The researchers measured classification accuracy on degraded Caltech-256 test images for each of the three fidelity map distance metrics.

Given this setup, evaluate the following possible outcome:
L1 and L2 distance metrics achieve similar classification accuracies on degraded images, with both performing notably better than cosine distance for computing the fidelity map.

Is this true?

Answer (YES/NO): NO